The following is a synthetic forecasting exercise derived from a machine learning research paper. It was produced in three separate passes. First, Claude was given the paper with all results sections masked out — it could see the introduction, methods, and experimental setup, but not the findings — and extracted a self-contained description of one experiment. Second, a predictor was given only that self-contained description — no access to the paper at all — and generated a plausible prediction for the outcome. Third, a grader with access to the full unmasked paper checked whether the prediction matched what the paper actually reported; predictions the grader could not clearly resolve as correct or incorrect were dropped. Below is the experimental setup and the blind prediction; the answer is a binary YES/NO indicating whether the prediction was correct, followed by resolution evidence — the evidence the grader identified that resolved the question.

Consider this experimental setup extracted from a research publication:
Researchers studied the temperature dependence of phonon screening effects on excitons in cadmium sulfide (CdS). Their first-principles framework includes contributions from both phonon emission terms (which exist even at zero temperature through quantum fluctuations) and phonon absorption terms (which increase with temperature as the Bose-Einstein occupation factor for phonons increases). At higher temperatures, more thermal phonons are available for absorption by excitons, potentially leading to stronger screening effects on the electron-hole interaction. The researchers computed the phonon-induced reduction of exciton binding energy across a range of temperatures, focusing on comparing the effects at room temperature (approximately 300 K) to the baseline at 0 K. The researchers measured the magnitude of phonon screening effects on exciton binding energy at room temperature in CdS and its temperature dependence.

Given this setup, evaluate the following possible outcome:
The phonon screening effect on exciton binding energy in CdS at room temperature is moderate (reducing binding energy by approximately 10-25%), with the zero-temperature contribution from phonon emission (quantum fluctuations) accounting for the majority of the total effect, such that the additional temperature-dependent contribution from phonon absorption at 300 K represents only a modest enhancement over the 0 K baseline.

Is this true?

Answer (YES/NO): NO